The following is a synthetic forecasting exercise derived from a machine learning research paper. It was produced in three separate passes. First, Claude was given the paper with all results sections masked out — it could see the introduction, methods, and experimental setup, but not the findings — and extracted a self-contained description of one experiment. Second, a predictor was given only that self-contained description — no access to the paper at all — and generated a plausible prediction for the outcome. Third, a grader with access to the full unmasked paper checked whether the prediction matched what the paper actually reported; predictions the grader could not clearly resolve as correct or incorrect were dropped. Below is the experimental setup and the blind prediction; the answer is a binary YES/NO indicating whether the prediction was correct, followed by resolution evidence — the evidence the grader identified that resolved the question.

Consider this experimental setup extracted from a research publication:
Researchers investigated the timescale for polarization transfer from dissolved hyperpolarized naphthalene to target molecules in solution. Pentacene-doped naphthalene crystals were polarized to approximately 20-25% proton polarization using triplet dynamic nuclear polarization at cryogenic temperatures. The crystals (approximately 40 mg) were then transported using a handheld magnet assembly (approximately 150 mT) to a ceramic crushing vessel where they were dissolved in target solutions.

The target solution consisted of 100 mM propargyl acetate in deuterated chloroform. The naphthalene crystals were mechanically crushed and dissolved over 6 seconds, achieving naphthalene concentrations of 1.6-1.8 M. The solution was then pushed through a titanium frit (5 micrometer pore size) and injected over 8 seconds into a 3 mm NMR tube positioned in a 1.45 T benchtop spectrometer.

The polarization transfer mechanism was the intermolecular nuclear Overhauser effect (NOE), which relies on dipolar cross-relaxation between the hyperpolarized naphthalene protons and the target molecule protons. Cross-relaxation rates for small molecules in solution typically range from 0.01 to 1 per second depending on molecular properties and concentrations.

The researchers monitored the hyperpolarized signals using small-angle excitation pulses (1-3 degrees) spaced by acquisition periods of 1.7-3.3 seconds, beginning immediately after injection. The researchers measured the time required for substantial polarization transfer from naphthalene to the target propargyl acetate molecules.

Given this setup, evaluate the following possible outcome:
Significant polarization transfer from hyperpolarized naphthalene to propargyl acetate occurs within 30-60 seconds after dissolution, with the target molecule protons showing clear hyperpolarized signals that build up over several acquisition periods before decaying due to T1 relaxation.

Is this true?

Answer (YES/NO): YES